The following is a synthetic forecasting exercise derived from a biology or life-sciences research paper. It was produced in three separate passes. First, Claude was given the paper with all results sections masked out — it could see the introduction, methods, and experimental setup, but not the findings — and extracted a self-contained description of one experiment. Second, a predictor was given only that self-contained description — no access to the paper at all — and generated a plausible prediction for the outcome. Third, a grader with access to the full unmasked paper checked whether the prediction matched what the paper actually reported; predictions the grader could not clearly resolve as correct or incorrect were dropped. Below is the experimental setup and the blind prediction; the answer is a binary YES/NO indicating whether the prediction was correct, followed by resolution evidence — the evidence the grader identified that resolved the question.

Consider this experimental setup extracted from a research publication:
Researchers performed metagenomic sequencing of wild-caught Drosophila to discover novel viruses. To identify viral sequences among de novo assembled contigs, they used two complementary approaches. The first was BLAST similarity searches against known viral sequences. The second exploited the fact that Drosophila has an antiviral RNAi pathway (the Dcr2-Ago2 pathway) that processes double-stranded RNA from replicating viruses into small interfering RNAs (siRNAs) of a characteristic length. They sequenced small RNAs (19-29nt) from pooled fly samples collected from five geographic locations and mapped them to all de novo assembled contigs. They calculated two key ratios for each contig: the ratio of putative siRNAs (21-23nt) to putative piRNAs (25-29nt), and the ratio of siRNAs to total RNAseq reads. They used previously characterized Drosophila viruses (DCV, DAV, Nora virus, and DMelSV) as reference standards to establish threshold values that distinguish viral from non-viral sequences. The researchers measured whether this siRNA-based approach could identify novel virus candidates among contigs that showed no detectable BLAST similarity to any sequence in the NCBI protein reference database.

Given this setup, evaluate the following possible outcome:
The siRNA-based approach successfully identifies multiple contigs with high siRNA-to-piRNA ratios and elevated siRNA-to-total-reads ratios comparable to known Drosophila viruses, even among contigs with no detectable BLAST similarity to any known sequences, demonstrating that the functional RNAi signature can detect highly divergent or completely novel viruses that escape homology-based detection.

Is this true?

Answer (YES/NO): YES